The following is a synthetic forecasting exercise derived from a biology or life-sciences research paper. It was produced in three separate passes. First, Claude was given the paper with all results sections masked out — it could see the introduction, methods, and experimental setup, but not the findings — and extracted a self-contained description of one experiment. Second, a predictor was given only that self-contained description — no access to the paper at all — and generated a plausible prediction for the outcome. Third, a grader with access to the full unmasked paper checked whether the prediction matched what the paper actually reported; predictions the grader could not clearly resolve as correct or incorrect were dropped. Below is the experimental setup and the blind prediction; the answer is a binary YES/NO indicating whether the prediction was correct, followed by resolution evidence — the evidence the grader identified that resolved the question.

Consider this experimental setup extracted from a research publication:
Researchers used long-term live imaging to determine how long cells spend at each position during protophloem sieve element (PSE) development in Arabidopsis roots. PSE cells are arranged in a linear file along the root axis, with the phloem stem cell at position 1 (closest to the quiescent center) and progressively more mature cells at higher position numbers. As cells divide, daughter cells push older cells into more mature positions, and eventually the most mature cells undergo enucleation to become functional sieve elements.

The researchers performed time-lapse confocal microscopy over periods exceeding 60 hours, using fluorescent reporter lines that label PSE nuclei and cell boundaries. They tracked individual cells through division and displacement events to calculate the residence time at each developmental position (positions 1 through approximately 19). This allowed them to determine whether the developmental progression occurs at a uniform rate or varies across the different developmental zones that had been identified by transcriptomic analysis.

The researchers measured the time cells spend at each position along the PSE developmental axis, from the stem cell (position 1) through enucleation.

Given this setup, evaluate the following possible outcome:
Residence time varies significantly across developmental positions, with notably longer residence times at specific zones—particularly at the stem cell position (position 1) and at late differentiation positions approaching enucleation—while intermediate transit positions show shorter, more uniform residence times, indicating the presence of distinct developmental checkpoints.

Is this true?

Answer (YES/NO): NO